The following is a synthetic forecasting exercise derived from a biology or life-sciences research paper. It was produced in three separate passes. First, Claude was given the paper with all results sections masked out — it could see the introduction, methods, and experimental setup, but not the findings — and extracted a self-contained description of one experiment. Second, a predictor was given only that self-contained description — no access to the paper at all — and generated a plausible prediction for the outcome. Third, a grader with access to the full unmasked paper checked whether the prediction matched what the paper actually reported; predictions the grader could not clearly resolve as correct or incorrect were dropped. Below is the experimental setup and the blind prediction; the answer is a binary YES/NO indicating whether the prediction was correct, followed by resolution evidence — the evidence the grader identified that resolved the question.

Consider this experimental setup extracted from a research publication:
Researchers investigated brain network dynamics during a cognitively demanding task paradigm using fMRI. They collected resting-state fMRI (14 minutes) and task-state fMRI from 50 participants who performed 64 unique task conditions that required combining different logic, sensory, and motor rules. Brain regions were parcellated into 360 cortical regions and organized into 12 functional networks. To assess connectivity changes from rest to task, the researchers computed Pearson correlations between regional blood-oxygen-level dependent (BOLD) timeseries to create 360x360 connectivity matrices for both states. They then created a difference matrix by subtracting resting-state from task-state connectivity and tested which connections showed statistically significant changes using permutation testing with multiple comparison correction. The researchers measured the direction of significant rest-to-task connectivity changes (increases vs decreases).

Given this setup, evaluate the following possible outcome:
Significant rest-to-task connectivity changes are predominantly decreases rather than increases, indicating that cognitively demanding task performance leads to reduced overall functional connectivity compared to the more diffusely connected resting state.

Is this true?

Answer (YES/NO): YES